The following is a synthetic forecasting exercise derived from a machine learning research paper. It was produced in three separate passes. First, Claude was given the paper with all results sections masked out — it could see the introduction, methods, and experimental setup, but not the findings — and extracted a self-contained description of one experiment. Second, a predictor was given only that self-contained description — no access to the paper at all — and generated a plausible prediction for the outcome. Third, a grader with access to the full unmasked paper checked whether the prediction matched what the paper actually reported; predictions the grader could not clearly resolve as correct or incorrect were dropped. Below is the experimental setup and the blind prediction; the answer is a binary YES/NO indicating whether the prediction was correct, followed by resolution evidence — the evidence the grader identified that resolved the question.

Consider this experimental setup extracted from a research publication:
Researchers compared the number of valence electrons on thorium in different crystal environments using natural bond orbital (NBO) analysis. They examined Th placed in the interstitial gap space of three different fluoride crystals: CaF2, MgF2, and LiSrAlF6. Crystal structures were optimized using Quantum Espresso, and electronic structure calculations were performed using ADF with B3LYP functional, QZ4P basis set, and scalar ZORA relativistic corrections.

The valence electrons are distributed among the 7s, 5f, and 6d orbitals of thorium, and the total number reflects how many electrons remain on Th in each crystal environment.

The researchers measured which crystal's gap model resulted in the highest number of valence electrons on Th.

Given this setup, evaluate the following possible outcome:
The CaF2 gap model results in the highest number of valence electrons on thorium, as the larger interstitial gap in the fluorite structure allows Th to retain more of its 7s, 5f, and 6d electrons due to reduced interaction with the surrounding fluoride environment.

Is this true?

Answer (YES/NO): NO